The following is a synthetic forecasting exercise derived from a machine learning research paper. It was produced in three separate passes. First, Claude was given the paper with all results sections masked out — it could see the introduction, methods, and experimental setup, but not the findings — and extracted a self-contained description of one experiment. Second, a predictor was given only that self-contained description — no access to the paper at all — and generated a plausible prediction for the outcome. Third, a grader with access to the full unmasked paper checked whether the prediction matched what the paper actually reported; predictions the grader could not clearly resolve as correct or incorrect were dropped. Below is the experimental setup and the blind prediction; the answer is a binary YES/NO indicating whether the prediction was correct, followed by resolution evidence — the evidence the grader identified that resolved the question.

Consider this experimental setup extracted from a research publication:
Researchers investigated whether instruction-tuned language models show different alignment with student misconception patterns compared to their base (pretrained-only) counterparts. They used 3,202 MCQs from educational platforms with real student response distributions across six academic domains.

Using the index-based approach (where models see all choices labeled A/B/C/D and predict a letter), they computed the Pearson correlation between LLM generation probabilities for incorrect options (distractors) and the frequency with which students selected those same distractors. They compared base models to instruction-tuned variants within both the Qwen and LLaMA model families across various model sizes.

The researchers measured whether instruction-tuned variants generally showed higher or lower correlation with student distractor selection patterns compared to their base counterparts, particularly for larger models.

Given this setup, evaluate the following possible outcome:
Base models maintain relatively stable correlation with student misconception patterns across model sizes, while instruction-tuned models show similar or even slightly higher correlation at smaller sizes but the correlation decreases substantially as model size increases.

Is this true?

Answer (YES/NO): NO